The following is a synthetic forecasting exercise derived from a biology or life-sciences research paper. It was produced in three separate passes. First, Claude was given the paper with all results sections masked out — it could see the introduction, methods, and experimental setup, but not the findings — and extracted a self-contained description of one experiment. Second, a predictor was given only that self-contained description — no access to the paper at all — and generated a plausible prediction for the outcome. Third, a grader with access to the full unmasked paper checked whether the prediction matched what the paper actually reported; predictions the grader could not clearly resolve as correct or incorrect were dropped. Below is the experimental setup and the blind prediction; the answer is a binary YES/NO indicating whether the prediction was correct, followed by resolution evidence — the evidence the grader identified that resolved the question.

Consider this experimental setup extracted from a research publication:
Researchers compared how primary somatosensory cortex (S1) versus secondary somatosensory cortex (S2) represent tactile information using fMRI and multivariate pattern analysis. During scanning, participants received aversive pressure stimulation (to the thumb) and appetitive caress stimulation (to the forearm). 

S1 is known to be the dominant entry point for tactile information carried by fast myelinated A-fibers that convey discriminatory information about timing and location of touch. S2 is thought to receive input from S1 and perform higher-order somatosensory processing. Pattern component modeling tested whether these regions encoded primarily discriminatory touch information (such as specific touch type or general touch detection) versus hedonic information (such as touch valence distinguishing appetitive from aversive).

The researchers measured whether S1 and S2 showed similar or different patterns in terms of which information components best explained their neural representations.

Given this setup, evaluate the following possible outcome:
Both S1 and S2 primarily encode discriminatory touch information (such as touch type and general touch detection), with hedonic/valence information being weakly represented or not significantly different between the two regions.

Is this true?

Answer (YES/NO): NO